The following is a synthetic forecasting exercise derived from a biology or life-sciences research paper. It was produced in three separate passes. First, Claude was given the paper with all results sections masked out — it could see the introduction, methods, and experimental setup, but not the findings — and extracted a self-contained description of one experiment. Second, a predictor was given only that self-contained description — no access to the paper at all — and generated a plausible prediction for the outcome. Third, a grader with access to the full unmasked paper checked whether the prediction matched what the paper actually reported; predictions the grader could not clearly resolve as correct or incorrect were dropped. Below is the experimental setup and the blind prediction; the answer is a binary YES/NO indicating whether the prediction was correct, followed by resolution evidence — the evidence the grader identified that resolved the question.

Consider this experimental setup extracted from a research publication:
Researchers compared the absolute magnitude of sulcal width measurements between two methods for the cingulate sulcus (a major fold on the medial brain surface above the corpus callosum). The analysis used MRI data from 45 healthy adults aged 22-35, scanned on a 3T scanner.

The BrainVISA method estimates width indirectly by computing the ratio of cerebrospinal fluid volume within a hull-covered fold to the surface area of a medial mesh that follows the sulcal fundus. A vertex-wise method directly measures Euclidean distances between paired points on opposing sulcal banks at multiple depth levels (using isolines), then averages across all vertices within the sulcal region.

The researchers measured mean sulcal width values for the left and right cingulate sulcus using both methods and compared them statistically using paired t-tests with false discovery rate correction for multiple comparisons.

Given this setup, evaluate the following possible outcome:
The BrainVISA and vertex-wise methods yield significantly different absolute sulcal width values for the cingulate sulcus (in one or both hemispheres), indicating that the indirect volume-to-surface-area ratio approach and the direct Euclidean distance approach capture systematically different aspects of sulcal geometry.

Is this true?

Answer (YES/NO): YES